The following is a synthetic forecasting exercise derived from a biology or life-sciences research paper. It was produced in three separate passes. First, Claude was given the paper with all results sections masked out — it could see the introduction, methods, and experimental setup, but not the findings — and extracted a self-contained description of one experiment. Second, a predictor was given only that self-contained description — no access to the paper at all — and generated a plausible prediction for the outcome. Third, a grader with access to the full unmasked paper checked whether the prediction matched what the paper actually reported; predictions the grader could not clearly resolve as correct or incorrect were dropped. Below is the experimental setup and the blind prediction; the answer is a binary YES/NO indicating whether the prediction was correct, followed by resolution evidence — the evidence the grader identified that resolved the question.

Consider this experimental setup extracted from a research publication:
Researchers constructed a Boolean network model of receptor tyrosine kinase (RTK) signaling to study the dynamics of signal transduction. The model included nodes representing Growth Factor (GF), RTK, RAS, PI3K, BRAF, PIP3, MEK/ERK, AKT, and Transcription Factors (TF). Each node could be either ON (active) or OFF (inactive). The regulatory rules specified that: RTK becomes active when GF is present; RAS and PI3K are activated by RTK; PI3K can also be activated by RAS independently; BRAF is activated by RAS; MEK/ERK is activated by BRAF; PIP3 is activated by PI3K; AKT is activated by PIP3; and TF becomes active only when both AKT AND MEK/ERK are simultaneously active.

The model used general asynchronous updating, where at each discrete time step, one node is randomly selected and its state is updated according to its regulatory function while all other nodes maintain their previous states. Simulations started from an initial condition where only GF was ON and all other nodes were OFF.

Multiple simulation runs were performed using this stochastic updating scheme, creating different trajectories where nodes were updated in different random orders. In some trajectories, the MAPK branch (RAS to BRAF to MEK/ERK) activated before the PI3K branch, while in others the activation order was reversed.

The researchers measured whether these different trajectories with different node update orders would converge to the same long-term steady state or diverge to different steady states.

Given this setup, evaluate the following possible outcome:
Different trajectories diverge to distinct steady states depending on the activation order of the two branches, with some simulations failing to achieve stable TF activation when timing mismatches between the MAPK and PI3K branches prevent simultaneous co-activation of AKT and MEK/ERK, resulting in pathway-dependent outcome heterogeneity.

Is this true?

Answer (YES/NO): NO